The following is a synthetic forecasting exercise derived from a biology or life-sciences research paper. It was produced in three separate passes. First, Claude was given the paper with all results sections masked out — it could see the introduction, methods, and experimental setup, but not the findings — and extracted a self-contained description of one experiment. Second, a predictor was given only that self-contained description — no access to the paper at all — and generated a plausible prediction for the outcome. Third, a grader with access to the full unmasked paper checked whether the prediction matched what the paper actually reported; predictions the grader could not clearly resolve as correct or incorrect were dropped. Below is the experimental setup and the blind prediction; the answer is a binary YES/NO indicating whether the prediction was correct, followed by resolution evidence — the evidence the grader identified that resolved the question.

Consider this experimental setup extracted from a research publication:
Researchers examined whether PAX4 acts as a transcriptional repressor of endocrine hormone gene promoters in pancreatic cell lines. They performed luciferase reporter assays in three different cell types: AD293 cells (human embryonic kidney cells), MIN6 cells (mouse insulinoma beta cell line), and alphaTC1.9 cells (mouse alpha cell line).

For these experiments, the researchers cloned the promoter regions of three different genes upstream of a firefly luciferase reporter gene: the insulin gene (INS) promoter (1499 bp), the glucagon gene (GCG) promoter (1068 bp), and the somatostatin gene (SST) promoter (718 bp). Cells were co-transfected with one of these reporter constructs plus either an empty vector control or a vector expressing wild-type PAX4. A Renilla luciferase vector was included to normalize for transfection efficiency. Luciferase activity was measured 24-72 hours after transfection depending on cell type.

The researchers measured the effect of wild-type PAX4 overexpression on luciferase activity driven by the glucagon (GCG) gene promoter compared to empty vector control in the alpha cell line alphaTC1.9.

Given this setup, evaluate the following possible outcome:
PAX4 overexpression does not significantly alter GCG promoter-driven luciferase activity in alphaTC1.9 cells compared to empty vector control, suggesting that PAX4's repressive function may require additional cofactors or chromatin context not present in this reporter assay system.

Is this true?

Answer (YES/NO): NO